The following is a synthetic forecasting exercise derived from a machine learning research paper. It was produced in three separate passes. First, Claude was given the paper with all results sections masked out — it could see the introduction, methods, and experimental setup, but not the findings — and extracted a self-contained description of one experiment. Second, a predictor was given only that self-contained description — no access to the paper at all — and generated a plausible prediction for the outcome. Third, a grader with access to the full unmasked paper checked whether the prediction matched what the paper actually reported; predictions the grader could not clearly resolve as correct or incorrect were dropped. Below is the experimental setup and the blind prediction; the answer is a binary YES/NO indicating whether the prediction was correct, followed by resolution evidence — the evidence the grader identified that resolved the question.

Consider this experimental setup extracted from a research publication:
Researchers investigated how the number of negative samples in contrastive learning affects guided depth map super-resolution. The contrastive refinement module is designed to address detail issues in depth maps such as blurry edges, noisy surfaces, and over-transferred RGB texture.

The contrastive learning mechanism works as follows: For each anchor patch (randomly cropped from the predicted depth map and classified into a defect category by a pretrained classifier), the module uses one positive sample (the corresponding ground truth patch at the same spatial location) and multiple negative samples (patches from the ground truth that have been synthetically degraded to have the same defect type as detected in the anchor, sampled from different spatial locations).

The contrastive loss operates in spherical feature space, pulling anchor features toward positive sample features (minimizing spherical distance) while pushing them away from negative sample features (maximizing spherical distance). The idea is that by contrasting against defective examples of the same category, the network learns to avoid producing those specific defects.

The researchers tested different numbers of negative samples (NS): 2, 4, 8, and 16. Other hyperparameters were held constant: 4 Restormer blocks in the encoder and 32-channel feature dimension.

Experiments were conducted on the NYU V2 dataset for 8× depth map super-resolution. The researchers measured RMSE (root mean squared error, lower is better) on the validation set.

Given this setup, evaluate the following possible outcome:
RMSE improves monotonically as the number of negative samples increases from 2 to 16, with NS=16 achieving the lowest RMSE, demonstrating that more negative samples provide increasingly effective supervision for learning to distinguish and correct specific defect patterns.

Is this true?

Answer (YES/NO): NO